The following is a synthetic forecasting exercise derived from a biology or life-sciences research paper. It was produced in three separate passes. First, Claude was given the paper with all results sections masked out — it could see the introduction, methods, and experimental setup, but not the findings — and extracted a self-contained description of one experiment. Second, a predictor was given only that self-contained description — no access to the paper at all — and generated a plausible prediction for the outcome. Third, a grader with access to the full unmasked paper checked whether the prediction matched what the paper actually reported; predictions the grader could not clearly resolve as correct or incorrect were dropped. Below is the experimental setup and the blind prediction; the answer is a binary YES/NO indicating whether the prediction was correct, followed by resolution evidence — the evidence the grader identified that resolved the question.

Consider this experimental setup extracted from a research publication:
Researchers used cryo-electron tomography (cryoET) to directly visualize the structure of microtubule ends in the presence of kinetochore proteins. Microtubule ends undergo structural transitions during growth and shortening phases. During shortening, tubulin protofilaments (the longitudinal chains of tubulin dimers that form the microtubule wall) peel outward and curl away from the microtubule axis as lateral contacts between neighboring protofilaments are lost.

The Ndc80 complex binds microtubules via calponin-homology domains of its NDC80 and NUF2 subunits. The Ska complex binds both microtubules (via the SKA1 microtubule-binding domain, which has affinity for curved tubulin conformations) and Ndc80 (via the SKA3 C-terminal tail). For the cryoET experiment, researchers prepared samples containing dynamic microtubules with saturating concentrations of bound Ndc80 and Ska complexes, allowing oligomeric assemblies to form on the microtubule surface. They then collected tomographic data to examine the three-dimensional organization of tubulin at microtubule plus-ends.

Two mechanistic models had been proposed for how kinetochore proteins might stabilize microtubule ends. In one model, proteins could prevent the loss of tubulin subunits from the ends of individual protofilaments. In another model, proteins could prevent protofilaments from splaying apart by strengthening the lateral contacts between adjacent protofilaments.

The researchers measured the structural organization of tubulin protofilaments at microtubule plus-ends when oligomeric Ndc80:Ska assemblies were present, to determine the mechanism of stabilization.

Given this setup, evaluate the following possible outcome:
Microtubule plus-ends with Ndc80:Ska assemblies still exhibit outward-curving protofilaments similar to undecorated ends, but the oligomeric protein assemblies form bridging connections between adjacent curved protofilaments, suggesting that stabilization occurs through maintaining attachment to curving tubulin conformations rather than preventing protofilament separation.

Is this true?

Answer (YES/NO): NO